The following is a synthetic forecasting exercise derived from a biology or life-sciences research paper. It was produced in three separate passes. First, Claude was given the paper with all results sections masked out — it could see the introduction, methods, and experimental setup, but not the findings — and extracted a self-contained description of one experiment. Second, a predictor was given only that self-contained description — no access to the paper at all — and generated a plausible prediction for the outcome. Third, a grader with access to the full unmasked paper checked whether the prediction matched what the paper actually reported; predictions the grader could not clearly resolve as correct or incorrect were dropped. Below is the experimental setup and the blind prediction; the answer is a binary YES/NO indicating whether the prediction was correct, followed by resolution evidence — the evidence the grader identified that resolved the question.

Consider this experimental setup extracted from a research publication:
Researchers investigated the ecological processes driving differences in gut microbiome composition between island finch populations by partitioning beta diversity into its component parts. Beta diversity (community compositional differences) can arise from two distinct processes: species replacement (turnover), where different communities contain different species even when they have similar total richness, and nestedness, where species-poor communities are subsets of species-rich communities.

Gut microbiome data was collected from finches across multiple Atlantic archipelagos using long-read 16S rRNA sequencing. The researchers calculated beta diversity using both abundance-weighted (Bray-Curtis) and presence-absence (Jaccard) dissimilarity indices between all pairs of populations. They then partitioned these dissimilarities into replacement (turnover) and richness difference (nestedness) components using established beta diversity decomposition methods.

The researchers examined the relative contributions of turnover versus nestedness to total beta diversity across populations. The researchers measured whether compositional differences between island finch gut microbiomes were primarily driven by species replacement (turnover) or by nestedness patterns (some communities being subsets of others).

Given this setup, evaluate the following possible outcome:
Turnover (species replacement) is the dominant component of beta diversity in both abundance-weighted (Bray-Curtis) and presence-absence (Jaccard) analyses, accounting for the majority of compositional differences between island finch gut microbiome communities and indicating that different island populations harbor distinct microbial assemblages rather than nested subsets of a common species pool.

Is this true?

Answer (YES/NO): YES